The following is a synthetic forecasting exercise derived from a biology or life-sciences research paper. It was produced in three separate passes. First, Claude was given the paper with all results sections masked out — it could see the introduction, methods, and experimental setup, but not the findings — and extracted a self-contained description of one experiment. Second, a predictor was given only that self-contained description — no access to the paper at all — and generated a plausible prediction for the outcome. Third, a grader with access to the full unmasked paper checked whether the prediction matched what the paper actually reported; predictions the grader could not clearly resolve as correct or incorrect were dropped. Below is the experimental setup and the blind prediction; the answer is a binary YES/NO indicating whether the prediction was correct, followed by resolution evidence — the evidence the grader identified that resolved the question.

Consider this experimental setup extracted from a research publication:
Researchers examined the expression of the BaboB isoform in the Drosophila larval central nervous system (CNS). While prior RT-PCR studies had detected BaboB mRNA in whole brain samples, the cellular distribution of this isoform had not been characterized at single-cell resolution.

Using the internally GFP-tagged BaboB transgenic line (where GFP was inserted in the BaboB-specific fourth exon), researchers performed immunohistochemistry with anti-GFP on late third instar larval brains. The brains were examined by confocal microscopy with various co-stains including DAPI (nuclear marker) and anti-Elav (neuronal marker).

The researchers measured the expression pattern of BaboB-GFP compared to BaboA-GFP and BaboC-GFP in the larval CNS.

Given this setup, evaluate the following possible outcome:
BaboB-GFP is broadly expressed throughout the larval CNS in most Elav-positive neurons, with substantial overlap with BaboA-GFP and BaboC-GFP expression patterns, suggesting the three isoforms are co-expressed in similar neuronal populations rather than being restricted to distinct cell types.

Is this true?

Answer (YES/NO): NO